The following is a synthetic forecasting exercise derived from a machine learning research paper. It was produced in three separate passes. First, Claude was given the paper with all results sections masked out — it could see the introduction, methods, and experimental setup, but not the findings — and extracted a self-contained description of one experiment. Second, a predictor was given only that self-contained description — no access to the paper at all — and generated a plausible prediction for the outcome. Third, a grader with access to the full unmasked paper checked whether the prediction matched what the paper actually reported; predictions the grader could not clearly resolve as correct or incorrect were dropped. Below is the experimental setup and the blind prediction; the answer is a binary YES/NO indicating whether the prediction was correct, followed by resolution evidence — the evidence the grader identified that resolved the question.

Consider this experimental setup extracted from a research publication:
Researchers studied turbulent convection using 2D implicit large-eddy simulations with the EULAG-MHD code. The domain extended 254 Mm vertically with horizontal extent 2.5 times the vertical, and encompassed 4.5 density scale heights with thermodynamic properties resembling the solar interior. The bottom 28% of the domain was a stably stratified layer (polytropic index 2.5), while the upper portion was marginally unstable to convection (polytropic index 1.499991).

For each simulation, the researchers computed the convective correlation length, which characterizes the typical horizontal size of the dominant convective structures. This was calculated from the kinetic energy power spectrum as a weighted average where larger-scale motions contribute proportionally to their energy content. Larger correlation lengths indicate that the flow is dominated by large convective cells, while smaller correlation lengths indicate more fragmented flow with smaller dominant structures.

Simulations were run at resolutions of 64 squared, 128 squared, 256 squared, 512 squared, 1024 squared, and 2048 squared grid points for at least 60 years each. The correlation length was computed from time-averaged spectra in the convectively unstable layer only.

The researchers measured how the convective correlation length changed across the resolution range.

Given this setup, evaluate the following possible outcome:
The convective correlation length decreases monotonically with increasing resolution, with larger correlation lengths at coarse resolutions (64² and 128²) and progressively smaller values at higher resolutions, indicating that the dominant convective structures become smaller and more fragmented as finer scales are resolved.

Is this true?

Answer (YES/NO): NO